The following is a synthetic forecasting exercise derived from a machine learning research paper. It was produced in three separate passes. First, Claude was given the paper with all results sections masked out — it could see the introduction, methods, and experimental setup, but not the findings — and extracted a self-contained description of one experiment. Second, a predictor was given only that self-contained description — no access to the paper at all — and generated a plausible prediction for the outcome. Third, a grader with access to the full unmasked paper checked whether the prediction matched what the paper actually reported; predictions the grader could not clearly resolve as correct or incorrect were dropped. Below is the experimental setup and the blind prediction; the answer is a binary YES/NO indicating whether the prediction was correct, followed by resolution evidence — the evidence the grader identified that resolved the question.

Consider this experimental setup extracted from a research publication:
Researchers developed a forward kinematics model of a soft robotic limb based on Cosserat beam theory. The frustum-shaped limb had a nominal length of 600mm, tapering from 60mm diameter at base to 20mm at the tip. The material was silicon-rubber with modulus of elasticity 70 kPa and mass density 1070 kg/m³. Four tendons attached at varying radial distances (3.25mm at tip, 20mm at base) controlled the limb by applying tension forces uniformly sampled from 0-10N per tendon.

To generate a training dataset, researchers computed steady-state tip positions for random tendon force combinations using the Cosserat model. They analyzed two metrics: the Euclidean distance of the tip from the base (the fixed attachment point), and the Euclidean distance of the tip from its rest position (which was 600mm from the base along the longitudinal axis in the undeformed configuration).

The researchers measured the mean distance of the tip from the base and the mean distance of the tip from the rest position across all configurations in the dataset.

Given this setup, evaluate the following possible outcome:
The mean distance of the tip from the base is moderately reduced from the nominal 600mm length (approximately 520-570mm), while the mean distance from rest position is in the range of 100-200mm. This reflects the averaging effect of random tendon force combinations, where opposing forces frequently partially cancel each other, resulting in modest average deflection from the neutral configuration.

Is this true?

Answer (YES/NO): NO